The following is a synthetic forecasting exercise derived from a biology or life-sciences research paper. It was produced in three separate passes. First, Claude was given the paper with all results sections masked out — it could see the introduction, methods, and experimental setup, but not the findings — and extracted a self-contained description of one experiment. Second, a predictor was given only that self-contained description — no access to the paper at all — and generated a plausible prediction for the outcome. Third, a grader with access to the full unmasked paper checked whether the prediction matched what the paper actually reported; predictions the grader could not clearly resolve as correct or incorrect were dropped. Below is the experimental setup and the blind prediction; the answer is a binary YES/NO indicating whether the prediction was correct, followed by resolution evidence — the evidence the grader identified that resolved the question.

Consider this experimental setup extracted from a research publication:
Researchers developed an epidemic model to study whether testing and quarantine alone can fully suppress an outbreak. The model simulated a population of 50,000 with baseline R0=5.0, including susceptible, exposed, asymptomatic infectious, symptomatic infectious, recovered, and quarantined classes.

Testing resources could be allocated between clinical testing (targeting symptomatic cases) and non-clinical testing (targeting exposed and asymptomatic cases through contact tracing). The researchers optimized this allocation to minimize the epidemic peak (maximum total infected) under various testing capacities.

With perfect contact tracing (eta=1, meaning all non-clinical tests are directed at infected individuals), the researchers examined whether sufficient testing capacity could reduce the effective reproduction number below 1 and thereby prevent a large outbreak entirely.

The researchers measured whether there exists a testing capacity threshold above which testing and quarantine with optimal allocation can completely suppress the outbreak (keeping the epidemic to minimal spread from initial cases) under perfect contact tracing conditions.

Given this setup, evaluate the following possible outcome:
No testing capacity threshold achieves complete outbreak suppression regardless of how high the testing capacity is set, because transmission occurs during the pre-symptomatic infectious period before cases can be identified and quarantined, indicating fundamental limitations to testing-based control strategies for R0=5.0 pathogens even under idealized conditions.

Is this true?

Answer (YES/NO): NO